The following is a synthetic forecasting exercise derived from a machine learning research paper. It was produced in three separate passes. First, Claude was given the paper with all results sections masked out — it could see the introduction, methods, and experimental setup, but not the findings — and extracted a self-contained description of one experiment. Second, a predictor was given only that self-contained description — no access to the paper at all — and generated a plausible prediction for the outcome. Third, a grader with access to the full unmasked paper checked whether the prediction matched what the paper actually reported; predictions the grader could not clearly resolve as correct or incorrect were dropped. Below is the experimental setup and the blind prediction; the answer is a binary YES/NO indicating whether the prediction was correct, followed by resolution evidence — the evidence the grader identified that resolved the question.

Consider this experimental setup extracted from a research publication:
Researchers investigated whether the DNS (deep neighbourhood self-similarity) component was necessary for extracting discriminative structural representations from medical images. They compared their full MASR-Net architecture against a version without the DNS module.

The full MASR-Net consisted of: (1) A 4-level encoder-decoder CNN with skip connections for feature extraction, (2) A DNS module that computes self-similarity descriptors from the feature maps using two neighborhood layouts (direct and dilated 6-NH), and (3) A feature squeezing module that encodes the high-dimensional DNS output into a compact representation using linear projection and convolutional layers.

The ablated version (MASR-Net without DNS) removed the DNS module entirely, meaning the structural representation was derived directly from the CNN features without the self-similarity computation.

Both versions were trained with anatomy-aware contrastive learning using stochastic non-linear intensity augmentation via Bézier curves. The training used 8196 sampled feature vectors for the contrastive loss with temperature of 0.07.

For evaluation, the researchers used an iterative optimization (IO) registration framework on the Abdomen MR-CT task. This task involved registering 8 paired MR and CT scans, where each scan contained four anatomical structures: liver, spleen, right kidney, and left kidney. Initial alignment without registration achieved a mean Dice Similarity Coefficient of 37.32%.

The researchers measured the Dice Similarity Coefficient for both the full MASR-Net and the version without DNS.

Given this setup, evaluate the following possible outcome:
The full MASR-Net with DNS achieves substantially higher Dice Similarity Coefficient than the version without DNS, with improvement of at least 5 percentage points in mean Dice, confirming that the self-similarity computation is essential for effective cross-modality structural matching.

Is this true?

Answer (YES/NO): YES